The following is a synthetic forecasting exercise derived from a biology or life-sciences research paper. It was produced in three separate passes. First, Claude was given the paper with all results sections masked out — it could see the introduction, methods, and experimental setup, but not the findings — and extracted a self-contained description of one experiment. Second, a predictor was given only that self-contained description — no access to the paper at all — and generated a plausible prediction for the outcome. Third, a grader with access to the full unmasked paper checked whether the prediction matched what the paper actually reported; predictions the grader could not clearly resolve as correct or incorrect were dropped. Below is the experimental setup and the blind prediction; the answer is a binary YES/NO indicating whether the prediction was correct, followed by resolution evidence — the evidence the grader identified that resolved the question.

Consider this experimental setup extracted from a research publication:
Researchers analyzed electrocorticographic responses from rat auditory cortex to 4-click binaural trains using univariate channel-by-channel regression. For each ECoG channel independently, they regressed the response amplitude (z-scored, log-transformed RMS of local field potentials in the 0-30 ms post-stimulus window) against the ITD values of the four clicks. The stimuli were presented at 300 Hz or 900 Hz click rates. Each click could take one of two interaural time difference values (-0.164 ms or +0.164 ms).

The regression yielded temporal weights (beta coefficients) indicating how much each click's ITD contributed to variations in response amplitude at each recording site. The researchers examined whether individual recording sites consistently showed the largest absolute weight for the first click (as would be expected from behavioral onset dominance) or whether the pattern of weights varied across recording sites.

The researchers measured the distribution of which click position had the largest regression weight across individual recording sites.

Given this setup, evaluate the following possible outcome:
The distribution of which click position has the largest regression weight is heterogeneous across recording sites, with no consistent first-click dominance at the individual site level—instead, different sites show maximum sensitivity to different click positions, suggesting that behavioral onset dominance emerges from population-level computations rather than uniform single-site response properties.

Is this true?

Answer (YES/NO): YES